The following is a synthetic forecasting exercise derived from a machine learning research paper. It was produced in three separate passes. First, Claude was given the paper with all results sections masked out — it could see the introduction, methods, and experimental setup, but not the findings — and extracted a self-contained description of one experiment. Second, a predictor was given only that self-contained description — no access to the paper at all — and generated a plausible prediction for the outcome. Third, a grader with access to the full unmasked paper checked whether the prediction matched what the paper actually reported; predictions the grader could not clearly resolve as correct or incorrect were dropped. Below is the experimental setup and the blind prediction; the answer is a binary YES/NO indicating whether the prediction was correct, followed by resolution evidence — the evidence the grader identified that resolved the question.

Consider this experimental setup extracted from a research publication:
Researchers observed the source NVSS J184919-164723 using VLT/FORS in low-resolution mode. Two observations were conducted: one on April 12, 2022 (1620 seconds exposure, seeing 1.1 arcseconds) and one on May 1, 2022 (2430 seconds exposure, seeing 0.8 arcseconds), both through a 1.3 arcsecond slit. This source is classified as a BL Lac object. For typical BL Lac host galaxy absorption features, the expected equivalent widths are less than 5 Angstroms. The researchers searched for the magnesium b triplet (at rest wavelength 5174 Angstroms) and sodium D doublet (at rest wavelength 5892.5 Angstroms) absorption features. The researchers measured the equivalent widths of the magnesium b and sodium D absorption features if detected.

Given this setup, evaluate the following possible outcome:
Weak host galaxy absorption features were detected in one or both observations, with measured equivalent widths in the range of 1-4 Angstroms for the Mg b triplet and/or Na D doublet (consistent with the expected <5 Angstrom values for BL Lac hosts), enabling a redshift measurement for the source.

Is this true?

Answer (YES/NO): YES